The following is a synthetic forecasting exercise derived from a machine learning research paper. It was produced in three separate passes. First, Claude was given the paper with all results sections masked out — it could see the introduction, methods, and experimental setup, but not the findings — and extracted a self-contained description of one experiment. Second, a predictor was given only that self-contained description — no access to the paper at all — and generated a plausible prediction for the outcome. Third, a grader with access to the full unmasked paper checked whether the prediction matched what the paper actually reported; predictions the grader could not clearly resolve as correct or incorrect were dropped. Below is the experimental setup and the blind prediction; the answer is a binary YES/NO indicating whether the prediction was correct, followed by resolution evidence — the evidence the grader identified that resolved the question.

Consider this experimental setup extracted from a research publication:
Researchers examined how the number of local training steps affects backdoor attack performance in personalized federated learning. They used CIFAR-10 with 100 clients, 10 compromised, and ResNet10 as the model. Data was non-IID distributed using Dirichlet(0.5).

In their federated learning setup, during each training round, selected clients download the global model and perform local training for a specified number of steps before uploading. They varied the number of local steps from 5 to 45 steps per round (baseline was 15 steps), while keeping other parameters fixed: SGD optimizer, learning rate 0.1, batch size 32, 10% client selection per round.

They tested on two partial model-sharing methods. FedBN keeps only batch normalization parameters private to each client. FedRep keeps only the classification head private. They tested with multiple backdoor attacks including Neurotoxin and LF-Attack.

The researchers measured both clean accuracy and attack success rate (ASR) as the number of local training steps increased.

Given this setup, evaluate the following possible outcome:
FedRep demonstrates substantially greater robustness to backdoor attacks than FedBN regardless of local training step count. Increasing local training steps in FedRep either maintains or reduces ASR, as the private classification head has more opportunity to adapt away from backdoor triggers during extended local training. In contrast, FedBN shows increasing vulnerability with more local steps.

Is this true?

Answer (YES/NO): NO